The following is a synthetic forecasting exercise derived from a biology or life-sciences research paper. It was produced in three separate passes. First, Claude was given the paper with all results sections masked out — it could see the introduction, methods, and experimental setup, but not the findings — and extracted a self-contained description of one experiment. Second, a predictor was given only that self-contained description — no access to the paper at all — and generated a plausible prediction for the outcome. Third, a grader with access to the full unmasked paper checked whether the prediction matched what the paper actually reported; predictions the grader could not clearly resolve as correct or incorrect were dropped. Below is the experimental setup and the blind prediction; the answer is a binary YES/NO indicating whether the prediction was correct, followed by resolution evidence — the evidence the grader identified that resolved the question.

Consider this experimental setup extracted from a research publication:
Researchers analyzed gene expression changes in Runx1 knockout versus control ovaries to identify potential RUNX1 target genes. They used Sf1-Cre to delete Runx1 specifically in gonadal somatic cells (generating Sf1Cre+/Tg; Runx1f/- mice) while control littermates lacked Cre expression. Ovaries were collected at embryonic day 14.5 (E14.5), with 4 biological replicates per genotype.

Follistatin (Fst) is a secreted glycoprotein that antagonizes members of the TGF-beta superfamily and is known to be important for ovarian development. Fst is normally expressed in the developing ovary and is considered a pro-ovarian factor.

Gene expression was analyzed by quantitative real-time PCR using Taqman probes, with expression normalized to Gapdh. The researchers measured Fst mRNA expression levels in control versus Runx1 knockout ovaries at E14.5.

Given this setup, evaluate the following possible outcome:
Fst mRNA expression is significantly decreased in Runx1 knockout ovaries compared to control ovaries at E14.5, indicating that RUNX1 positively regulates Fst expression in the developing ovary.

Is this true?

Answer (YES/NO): YES